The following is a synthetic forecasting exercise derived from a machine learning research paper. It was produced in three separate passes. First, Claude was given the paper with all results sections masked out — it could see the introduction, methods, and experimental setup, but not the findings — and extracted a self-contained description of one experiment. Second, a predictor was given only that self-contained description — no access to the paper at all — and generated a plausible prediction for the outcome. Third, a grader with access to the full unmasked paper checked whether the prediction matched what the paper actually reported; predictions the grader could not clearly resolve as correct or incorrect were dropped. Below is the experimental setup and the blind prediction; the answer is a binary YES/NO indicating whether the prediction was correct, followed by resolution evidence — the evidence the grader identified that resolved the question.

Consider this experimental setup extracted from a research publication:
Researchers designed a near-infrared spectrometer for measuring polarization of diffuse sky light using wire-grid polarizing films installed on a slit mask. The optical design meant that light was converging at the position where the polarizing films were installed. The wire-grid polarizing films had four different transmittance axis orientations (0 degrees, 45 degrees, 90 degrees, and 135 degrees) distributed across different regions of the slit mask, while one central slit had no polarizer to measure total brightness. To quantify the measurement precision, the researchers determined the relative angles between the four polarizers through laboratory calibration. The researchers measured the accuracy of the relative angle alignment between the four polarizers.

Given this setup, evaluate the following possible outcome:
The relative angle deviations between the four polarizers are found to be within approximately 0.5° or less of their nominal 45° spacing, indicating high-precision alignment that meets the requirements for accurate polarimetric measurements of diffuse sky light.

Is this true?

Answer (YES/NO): YES